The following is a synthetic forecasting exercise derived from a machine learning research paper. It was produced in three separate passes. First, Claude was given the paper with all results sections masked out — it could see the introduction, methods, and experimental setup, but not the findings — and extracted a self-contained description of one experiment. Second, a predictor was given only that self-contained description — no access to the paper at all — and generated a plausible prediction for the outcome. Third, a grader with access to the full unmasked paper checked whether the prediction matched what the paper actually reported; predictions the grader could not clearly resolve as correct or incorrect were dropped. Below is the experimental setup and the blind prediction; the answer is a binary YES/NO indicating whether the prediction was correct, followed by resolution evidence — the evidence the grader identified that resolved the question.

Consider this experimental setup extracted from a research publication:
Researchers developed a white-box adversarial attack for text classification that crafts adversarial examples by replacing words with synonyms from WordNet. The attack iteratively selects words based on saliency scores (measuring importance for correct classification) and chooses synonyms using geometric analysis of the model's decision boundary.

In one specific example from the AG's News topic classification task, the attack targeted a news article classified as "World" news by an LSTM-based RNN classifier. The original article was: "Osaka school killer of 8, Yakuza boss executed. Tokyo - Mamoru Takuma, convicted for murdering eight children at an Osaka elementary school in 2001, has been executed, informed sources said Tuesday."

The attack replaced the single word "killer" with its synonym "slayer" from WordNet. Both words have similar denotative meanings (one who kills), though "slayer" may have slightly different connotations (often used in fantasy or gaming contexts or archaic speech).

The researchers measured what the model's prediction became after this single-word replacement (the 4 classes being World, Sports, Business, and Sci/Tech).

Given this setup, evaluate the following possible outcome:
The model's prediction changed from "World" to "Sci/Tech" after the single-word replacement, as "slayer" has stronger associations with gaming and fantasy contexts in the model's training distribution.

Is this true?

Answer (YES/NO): NO